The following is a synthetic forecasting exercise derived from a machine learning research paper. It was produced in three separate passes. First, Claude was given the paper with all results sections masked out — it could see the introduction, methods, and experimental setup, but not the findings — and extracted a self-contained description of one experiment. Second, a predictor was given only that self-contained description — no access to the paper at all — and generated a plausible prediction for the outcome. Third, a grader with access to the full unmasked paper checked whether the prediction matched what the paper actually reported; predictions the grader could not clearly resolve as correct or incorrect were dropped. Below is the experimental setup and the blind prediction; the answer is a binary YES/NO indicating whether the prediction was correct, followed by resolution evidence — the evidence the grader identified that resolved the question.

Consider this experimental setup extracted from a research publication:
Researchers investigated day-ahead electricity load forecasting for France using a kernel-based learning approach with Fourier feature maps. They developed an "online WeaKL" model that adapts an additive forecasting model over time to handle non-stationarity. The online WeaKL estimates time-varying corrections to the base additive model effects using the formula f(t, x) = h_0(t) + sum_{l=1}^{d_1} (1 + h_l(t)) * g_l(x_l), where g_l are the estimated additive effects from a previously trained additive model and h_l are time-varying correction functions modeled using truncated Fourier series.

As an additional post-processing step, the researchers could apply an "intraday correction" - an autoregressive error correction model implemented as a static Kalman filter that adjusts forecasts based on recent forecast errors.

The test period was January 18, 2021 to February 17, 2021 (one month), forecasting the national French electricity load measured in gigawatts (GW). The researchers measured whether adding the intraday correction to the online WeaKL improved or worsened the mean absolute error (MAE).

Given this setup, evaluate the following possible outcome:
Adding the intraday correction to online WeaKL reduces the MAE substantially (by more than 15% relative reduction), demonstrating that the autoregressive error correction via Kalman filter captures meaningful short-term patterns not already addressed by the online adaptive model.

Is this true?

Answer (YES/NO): NO